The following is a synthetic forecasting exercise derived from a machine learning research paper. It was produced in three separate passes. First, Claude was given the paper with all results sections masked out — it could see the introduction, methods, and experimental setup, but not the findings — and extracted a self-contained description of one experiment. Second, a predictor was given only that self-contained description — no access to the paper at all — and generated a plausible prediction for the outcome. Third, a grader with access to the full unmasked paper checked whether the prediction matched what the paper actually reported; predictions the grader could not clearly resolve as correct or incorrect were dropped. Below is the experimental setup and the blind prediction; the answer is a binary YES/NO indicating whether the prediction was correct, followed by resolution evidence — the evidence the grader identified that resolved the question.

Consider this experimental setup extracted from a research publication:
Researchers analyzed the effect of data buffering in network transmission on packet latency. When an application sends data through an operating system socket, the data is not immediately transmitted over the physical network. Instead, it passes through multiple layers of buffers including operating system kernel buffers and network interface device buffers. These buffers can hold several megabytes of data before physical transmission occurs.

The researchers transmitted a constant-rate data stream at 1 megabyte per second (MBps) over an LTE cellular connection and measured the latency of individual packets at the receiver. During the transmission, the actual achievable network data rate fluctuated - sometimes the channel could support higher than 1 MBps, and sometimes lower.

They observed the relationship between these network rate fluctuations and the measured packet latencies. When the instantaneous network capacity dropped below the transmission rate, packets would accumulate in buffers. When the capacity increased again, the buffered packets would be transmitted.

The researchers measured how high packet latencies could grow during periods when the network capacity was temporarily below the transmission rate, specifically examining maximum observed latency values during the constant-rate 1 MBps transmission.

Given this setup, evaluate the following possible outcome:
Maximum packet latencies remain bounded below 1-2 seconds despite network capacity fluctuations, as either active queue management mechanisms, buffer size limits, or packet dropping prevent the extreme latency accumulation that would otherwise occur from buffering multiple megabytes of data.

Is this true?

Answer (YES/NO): YES